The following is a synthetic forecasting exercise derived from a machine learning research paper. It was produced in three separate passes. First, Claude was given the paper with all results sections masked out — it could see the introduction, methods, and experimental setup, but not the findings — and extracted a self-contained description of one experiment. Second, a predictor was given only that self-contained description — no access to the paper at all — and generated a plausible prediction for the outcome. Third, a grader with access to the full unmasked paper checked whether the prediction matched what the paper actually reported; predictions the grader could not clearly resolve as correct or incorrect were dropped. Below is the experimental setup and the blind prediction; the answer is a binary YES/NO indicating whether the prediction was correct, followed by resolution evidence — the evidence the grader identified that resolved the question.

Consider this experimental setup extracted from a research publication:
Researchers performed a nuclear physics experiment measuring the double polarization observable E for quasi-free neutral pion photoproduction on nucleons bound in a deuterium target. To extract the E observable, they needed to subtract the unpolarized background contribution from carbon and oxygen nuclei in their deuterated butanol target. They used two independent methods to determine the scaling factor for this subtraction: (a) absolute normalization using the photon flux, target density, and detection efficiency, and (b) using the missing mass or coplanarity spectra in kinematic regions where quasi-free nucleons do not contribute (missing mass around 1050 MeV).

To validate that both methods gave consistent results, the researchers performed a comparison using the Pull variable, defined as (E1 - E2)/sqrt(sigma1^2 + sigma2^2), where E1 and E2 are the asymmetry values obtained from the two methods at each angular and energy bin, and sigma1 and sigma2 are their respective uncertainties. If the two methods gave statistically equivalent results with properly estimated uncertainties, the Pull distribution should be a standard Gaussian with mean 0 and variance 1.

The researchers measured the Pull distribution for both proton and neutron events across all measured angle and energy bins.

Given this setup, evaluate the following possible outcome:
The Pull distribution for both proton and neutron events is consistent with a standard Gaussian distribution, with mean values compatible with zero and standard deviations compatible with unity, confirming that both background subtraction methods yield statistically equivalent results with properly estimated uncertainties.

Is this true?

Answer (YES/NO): YES